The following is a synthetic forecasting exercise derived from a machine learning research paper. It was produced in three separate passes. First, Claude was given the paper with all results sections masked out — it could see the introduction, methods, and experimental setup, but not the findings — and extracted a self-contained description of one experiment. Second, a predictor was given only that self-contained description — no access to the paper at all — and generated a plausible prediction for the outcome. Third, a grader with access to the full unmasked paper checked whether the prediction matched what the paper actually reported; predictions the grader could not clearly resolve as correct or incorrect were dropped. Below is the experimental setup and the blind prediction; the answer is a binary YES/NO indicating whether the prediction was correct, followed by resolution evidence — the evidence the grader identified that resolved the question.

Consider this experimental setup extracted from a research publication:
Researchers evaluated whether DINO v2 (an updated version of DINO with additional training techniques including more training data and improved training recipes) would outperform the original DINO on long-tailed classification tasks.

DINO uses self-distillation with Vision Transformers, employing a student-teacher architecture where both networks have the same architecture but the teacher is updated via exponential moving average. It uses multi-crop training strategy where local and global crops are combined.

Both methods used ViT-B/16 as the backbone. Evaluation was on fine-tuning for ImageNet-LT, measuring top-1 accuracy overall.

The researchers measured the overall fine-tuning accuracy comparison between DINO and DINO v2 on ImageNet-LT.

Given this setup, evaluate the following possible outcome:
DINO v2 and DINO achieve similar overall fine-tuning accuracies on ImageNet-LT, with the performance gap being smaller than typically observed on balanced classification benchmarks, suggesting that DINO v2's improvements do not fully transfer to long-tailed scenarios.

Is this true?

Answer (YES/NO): NO